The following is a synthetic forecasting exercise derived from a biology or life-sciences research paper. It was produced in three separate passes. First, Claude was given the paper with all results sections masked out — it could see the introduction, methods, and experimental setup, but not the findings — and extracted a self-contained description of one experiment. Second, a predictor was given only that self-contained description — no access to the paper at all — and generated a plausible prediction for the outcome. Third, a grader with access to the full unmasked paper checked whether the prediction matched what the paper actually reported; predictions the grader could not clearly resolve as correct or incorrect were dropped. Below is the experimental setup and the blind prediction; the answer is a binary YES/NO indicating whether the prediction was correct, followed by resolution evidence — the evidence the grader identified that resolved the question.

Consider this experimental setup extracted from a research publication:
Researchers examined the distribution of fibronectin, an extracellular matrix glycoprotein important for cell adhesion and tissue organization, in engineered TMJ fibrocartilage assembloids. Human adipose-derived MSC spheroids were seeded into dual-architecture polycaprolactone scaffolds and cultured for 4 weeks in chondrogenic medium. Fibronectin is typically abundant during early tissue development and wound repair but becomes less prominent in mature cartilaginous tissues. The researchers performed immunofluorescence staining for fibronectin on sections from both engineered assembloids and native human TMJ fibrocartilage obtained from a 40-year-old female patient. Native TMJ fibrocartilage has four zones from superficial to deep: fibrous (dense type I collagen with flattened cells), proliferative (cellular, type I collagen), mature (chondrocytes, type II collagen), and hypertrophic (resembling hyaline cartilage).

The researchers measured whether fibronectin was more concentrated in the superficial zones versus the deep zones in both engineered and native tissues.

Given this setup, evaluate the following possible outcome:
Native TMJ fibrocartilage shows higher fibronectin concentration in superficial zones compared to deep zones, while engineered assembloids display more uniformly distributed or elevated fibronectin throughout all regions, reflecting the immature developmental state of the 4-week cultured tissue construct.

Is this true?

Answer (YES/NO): NO